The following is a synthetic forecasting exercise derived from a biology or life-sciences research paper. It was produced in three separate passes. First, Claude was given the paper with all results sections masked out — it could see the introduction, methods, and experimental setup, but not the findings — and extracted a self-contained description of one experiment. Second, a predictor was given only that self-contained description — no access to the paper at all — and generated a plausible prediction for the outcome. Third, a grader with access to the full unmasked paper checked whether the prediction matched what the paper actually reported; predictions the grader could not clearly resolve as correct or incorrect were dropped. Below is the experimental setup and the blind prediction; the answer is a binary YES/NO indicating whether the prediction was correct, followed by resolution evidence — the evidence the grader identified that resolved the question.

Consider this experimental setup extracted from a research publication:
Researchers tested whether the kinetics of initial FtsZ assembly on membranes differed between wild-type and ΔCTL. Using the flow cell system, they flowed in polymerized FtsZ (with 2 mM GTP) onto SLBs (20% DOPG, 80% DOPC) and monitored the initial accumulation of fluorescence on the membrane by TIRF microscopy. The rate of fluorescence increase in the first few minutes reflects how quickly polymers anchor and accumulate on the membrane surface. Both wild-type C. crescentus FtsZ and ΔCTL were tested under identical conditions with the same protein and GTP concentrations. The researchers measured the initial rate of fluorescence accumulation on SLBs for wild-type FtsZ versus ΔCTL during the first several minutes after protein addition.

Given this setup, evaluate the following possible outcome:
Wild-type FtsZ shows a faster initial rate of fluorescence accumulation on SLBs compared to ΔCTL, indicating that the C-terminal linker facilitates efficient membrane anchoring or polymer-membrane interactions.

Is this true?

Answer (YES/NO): NO